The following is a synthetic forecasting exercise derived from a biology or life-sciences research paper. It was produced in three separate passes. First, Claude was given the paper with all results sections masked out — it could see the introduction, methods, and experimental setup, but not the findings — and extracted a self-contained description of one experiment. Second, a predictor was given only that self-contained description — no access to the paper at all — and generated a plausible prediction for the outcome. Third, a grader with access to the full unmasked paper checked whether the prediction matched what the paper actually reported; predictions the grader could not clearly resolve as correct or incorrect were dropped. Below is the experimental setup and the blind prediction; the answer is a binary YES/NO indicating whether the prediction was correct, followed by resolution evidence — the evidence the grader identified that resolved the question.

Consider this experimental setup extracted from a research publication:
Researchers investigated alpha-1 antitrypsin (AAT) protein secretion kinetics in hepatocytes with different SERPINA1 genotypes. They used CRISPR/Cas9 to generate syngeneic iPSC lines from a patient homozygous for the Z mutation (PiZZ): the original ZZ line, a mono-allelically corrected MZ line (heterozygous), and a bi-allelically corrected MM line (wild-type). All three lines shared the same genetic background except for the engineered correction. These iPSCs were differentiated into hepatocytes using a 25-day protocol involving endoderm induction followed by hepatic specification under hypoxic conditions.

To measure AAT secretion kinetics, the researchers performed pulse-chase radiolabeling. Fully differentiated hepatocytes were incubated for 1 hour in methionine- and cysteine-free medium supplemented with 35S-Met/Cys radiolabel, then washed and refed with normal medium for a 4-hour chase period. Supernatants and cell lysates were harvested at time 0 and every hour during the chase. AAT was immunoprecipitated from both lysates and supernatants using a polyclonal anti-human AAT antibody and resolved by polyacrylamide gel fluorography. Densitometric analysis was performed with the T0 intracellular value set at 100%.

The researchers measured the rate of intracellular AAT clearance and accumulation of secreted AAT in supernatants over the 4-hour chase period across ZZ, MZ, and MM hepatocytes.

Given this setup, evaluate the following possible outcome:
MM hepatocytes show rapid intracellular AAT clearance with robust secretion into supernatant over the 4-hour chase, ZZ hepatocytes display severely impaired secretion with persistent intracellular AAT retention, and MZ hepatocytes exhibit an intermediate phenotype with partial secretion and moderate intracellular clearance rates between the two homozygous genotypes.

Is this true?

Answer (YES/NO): YES